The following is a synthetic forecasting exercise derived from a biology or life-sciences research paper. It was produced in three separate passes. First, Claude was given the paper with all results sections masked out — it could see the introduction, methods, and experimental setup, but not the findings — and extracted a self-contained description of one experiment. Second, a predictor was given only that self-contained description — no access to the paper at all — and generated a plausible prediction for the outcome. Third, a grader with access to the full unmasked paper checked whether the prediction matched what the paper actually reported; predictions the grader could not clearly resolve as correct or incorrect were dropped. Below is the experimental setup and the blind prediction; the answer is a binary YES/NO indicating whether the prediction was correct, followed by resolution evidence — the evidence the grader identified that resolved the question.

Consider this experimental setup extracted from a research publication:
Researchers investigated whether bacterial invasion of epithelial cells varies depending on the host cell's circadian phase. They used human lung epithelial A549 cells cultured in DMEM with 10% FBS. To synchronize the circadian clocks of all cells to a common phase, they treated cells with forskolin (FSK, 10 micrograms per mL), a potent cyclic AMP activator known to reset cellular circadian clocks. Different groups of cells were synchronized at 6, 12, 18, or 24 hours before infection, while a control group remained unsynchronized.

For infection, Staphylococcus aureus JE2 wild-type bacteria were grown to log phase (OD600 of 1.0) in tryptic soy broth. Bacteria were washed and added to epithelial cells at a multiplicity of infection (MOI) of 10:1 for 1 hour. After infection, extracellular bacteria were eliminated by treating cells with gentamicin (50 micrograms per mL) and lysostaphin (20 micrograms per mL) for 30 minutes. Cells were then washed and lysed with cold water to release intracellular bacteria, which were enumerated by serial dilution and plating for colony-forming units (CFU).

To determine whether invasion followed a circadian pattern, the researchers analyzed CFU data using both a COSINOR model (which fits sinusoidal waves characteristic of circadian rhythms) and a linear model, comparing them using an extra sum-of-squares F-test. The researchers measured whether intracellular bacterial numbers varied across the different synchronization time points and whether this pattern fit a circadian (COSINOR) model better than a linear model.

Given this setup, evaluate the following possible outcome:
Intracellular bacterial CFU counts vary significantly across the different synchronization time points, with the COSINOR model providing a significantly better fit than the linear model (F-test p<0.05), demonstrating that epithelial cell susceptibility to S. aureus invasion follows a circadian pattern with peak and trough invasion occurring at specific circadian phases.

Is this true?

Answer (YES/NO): YES